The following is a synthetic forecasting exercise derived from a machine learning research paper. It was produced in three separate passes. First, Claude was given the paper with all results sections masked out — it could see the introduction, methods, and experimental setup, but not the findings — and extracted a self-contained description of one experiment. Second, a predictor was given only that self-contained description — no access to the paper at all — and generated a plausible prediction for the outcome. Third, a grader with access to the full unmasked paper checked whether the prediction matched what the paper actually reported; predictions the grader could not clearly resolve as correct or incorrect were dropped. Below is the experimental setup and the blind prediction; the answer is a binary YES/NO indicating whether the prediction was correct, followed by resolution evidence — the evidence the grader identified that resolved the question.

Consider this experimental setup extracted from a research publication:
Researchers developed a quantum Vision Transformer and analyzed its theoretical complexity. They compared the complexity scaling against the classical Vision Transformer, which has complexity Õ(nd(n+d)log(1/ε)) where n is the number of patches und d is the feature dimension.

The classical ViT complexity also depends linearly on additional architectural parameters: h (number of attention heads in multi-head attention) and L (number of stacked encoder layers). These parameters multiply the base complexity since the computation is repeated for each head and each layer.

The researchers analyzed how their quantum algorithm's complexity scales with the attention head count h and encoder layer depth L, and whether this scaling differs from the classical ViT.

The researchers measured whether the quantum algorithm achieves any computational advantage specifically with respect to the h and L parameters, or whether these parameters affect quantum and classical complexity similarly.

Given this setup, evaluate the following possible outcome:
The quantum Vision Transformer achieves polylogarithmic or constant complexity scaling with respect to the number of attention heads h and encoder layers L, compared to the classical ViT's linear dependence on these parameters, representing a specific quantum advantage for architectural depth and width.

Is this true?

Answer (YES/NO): NO